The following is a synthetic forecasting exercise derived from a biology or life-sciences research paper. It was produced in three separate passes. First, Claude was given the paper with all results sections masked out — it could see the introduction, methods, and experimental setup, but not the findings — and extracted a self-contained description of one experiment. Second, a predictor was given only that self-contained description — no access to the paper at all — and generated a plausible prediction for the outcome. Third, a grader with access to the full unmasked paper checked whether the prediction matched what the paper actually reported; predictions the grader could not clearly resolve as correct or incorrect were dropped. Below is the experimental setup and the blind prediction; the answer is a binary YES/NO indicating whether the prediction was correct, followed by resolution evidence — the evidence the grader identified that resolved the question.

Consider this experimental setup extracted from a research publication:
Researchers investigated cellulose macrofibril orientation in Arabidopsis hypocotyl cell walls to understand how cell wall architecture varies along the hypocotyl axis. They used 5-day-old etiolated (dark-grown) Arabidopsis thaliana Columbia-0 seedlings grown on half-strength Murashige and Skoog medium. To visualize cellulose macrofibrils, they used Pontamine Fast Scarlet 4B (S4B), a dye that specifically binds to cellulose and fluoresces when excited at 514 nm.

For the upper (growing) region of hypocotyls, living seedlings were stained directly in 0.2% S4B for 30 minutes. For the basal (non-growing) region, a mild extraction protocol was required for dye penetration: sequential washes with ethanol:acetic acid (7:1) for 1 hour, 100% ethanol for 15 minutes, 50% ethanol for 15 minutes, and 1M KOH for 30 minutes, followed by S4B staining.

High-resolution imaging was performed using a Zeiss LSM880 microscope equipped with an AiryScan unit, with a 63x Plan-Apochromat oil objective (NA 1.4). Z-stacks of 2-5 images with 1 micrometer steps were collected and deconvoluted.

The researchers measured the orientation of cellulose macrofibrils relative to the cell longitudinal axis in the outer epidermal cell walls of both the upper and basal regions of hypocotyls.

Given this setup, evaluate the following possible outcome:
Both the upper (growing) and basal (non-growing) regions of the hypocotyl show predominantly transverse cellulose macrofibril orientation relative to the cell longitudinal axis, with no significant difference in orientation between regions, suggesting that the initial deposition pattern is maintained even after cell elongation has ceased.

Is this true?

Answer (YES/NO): NO